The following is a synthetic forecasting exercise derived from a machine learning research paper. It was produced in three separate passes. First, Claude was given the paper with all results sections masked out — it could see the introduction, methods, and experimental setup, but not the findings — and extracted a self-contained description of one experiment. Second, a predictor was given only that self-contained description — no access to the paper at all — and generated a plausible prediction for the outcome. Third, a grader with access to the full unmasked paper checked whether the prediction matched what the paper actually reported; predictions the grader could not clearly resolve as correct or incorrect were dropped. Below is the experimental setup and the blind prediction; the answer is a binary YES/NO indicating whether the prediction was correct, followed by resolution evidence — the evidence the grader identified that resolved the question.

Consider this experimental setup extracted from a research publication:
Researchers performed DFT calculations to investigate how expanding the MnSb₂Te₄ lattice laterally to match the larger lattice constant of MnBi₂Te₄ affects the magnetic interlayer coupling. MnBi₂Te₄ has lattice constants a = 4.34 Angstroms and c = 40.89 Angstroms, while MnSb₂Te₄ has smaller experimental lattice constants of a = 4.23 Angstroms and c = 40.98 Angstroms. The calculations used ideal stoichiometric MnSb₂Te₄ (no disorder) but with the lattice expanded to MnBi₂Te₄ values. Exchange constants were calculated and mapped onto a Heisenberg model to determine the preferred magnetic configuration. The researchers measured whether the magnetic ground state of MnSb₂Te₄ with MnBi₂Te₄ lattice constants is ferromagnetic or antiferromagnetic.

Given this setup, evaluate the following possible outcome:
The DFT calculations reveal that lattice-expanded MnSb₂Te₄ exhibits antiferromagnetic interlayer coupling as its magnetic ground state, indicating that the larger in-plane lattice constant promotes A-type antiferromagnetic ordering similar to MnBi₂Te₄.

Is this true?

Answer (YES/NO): YES